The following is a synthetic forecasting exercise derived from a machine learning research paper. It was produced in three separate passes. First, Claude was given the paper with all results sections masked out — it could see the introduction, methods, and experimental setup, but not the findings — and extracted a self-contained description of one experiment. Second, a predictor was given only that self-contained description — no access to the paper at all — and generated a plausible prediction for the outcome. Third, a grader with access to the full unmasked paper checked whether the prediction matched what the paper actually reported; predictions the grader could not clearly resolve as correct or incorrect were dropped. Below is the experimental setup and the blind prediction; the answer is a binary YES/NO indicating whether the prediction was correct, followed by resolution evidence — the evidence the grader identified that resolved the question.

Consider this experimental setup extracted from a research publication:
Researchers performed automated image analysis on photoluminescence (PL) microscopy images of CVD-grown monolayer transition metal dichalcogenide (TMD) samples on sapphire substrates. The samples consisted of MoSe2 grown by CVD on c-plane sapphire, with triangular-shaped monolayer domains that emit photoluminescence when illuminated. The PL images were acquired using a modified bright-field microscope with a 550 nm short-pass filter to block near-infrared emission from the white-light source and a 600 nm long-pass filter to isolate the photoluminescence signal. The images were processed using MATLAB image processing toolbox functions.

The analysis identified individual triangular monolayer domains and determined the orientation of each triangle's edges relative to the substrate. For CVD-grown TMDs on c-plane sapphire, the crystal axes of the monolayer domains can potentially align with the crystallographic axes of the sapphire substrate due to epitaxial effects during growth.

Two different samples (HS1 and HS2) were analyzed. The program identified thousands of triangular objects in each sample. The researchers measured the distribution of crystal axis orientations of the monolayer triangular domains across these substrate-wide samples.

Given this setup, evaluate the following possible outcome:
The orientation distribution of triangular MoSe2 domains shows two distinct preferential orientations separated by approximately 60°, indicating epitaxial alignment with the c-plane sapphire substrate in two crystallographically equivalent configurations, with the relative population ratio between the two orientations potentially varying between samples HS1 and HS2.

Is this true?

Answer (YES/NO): NO